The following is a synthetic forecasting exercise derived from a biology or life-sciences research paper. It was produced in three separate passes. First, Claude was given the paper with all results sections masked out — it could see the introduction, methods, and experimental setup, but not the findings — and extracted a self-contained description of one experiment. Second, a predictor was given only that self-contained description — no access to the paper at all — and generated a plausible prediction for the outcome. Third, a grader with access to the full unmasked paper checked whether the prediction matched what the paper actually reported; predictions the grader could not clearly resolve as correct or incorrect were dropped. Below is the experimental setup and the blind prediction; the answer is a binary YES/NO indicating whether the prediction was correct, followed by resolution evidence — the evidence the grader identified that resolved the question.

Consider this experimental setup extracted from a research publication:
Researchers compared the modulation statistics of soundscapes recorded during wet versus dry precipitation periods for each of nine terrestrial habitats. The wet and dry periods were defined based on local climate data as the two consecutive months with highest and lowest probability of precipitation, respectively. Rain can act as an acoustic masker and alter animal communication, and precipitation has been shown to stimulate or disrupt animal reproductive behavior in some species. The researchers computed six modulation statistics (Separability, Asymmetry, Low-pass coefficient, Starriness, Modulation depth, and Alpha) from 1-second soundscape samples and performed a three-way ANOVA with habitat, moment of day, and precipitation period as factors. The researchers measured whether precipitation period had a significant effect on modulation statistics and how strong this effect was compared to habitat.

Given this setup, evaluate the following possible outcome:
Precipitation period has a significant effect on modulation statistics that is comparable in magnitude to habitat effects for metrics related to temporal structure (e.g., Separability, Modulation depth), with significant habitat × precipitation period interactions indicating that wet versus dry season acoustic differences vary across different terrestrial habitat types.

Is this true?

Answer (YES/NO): NO